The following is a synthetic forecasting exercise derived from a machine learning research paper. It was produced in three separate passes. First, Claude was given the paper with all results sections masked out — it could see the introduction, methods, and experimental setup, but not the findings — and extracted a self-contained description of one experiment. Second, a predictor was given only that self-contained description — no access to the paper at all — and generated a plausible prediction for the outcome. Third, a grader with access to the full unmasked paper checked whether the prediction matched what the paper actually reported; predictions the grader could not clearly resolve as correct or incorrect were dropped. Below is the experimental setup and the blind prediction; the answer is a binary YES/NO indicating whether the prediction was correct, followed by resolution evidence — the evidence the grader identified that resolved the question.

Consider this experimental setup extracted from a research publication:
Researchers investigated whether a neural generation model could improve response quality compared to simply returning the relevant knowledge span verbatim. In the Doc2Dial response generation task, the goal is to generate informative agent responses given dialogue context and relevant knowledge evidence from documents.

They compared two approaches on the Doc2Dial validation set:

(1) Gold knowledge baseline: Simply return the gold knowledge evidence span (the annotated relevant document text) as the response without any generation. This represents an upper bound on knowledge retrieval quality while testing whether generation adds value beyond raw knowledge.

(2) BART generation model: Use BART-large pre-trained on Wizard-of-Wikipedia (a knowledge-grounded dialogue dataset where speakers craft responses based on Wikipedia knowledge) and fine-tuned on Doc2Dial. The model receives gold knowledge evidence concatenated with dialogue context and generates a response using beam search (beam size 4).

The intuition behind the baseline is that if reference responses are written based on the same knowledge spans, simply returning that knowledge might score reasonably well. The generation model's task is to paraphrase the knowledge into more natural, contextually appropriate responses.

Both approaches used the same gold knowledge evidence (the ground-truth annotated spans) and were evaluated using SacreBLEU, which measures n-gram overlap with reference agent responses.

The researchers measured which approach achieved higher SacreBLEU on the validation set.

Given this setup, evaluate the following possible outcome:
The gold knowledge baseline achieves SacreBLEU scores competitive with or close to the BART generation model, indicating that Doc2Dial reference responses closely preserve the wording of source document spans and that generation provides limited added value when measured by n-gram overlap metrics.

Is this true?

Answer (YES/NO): NO